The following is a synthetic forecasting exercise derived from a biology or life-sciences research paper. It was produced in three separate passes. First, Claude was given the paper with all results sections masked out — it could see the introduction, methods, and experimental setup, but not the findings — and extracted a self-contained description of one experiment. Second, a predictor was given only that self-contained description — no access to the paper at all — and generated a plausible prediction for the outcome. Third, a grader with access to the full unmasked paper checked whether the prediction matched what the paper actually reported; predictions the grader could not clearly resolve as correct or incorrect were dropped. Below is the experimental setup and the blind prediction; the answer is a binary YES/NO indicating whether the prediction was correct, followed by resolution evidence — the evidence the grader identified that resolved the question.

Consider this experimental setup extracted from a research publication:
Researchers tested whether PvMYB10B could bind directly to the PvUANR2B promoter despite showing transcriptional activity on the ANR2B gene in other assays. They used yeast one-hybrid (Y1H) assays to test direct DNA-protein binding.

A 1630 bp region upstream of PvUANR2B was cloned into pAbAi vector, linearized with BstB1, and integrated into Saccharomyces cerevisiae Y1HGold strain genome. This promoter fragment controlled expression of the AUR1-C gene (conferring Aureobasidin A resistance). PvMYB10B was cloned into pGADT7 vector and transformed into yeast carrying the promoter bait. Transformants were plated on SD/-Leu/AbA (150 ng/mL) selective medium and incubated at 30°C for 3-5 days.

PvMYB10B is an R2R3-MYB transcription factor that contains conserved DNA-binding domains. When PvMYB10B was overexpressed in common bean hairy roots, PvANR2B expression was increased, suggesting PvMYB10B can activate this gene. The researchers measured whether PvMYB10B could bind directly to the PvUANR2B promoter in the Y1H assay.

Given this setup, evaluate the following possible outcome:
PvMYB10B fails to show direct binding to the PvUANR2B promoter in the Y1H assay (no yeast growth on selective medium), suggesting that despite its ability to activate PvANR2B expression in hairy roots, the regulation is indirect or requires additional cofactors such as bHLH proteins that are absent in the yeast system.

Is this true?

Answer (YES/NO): YES